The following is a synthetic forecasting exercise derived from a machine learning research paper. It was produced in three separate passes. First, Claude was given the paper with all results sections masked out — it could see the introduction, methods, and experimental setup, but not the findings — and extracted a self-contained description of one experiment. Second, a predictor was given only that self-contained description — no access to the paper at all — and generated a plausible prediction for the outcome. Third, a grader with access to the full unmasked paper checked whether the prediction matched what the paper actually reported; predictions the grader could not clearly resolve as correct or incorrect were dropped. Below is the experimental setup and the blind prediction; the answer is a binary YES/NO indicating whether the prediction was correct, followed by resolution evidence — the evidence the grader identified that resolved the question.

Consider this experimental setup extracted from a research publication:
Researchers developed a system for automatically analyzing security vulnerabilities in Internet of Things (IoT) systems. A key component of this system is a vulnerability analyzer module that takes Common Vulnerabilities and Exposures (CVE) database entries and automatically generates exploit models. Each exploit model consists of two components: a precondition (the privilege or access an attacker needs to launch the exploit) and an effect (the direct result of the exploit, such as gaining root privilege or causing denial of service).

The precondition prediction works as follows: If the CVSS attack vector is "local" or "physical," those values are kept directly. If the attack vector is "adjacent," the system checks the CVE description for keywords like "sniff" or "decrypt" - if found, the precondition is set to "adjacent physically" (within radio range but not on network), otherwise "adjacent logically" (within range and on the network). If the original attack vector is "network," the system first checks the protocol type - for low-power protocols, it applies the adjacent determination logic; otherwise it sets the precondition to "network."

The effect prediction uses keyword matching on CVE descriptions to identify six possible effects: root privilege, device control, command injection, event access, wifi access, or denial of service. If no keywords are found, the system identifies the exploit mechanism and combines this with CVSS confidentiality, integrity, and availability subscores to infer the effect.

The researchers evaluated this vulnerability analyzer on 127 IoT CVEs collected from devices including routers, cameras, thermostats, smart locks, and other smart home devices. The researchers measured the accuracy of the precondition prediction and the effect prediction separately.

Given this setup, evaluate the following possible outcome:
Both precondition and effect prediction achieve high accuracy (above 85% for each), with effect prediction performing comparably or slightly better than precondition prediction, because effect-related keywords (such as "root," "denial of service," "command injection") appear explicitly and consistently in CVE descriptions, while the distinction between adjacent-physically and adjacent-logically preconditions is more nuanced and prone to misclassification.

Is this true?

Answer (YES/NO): NO